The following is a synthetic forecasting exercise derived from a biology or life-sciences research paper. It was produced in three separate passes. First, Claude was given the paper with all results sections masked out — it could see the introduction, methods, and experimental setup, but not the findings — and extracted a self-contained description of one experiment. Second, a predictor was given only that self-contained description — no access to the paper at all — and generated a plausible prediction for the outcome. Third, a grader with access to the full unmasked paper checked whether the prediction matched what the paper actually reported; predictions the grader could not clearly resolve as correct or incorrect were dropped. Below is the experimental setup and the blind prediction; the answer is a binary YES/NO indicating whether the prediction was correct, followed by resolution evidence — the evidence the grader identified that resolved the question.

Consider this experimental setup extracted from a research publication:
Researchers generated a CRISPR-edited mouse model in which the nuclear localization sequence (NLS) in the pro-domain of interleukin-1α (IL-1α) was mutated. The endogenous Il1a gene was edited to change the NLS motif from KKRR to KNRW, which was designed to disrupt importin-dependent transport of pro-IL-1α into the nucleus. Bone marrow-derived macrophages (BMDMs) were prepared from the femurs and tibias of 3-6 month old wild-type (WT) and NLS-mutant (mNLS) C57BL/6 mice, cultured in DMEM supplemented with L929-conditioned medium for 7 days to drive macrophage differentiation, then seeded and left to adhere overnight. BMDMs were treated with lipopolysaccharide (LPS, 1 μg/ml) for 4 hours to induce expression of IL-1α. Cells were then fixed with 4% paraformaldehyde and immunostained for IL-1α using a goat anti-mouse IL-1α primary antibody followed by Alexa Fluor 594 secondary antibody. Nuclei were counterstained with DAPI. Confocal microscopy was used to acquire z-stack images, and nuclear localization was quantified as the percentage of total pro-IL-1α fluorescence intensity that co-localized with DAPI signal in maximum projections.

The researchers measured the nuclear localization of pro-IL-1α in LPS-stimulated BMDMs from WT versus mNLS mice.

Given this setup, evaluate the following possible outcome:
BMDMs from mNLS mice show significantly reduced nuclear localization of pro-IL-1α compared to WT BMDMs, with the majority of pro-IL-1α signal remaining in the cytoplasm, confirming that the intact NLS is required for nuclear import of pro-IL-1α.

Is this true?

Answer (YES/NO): YES